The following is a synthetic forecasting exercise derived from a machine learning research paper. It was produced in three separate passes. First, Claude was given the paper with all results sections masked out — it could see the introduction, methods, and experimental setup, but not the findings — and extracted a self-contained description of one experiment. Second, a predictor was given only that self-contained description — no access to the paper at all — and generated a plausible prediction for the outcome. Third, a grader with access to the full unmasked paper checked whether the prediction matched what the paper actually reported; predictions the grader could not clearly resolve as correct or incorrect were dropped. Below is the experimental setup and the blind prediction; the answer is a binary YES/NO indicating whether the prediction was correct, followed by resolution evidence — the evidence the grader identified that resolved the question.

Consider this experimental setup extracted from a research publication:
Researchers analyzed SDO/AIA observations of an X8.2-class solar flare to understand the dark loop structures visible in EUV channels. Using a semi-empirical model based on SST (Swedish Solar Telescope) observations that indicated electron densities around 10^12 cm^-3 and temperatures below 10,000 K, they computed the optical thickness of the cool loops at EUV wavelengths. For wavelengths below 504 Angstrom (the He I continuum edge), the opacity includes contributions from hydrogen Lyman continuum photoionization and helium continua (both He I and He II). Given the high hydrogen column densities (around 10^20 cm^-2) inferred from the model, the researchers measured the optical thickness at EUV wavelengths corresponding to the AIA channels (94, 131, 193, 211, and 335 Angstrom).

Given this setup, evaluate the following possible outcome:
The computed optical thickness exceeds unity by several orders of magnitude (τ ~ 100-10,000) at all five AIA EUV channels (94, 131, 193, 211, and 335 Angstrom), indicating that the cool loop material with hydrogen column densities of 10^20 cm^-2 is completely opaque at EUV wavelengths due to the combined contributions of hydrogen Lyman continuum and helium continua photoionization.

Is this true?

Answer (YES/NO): NO